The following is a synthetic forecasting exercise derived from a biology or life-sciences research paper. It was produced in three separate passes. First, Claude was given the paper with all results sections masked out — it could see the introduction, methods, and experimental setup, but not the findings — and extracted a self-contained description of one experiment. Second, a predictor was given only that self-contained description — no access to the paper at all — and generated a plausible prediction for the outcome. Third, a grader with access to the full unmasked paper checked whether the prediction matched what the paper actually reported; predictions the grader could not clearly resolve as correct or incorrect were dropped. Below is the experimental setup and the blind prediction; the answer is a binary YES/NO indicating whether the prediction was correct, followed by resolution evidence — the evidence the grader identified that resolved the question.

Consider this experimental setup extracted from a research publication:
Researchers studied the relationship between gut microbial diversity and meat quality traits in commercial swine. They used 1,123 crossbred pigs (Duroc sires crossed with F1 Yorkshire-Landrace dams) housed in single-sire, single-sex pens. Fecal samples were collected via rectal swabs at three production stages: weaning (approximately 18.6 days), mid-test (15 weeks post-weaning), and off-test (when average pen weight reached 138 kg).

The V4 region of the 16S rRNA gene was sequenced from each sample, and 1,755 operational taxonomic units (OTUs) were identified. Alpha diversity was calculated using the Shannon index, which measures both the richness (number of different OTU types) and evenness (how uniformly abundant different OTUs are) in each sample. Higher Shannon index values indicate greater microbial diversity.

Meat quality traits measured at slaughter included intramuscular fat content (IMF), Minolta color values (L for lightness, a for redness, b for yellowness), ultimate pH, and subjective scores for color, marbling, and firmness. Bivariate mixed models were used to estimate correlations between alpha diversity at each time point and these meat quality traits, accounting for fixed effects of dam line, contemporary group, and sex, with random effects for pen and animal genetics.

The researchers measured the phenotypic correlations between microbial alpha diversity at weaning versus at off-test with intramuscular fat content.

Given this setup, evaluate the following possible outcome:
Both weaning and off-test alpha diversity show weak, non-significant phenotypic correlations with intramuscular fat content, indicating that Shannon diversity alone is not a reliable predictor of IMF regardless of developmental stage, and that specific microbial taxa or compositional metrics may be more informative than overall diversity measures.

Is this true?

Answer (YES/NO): YES